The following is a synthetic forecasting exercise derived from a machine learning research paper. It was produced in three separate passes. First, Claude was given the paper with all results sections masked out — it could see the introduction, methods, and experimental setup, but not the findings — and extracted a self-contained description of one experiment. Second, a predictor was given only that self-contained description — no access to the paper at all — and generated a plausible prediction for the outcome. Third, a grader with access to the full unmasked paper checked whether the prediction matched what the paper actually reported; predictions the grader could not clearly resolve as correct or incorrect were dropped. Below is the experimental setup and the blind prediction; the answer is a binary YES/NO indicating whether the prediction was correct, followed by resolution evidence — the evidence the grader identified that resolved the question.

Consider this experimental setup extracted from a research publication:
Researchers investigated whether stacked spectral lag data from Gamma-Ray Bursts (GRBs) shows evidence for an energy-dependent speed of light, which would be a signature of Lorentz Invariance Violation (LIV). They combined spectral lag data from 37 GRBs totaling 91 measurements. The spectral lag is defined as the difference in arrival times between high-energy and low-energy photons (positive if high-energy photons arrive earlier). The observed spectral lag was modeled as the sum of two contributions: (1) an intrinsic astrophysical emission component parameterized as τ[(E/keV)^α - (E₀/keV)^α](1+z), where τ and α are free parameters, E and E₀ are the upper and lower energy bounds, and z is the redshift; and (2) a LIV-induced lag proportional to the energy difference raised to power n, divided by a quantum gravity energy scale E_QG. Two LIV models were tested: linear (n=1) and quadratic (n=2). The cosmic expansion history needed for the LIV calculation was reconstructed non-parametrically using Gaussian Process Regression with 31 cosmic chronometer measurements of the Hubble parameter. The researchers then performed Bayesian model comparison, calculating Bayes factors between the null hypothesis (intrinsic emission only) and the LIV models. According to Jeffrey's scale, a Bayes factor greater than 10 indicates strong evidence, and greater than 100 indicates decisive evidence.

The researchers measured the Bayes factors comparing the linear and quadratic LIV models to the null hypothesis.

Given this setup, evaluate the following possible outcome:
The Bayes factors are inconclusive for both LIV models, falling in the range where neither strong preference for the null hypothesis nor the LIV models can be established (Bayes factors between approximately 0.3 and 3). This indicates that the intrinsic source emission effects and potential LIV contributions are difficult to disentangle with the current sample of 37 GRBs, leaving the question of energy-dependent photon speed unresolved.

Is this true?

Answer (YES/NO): NO